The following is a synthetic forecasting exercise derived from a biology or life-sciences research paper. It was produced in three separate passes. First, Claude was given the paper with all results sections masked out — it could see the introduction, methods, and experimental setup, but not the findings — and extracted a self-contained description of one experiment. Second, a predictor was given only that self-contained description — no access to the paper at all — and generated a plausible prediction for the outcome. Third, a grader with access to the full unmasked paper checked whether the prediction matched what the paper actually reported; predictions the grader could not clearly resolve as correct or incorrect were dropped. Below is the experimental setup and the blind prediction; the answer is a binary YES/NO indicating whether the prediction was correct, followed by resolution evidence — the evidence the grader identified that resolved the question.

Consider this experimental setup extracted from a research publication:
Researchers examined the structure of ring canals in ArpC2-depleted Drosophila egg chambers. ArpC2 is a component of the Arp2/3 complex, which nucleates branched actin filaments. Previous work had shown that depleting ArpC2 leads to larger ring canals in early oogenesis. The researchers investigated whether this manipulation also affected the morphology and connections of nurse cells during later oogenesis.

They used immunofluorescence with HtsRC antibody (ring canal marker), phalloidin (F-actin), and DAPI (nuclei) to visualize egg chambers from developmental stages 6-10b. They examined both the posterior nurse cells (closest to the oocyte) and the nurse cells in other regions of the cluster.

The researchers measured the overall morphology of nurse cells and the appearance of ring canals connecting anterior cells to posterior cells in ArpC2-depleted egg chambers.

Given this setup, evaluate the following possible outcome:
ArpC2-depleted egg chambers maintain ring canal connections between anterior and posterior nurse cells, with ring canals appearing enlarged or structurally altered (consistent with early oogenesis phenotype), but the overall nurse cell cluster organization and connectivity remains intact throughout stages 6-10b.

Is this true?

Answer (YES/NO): NO